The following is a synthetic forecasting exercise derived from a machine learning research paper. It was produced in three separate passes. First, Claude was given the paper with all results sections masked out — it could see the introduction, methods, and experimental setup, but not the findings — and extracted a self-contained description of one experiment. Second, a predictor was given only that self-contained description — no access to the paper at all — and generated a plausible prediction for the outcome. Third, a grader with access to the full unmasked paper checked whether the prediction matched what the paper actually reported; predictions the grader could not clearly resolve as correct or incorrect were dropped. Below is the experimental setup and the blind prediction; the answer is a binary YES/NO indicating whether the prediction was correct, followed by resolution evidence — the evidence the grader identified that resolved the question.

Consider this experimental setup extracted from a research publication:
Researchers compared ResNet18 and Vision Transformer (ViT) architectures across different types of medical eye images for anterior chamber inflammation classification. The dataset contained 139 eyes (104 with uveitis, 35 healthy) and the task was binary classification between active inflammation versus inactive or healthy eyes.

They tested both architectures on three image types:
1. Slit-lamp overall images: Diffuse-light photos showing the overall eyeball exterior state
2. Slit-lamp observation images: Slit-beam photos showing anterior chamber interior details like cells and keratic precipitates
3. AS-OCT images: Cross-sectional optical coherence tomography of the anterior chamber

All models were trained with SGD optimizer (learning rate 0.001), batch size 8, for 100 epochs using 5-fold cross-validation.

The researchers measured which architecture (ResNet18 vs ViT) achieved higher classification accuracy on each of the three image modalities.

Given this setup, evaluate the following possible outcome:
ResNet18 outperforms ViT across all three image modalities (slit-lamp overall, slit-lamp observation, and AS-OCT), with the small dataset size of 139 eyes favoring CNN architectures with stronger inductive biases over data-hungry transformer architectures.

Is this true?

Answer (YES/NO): YES